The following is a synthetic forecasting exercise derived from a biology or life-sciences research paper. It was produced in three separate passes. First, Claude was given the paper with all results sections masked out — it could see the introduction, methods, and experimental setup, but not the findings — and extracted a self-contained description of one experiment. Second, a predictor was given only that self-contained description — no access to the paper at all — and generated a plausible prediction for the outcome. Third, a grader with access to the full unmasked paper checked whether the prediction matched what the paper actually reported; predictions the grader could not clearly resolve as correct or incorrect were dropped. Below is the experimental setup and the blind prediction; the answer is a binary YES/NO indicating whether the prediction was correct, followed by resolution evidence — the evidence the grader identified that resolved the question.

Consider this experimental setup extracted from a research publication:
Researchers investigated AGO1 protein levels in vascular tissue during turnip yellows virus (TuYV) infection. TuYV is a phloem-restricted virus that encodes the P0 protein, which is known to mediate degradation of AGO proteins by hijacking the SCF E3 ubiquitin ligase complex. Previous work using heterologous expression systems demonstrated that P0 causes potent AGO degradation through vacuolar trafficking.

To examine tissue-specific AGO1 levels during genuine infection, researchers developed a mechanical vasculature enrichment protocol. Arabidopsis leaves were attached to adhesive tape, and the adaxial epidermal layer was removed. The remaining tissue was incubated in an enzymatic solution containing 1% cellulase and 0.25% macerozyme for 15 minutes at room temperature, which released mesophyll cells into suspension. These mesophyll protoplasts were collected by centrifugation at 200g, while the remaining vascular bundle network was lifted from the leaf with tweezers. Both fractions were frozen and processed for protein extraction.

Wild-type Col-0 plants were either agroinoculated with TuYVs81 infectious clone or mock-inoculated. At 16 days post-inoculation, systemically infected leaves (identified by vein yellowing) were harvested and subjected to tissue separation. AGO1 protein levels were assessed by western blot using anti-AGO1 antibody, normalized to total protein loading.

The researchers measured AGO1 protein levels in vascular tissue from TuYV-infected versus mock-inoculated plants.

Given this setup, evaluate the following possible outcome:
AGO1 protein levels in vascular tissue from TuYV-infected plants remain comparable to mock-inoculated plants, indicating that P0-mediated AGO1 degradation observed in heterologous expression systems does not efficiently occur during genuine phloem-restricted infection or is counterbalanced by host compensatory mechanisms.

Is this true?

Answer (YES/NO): NO